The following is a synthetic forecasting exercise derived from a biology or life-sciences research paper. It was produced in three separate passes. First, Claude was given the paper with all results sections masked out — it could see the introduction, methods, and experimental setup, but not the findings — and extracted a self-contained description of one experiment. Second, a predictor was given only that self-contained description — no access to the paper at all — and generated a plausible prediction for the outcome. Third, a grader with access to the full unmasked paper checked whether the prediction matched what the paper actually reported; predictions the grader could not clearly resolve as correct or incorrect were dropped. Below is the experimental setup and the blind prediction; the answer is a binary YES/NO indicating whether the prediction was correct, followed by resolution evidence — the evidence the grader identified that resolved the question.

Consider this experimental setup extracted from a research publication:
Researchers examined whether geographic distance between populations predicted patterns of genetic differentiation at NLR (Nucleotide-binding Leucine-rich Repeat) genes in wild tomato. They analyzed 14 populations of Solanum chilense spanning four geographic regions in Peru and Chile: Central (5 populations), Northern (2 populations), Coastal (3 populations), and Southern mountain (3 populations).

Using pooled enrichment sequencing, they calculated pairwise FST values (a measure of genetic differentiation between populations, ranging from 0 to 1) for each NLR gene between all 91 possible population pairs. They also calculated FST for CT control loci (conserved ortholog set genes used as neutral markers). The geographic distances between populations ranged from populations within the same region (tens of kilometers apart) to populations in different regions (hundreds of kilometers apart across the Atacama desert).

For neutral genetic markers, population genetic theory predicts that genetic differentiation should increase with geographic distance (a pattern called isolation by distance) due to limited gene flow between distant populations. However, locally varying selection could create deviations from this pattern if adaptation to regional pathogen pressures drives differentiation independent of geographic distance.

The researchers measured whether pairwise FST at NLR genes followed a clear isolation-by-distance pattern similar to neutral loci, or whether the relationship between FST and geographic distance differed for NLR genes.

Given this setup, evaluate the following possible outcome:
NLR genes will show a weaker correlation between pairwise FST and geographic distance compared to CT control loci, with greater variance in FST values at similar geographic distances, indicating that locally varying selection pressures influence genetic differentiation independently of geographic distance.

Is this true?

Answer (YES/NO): NO